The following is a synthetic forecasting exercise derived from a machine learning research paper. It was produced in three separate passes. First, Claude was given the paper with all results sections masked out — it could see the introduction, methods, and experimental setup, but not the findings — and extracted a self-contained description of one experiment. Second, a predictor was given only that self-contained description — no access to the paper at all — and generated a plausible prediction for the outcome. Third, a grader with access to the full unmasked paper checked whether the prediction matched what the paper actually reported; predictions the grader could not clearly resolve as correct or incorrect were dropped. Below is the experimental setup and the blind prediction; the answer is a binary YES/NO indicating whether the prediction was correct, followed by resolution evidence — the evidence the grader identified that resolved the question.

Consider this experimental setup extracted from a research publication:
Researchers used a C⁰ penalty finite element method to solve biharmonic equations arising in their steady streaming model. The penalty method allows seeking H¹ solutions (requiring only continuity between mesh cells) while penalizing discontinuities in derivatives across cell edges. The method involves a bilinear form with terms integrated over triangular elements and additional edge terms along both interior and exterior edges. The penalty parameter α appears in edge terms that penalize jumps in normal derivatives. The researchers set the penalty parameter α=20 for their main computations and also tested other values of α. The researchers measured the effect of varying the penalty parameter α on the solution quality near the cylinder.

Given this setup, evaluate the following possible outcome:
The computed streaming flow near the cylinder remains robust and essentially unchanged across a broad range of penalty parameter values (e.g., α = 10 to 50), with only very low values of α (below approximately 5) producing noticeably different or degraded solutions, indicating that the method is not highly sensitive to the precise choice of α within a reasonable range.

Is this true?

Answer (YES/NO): NO